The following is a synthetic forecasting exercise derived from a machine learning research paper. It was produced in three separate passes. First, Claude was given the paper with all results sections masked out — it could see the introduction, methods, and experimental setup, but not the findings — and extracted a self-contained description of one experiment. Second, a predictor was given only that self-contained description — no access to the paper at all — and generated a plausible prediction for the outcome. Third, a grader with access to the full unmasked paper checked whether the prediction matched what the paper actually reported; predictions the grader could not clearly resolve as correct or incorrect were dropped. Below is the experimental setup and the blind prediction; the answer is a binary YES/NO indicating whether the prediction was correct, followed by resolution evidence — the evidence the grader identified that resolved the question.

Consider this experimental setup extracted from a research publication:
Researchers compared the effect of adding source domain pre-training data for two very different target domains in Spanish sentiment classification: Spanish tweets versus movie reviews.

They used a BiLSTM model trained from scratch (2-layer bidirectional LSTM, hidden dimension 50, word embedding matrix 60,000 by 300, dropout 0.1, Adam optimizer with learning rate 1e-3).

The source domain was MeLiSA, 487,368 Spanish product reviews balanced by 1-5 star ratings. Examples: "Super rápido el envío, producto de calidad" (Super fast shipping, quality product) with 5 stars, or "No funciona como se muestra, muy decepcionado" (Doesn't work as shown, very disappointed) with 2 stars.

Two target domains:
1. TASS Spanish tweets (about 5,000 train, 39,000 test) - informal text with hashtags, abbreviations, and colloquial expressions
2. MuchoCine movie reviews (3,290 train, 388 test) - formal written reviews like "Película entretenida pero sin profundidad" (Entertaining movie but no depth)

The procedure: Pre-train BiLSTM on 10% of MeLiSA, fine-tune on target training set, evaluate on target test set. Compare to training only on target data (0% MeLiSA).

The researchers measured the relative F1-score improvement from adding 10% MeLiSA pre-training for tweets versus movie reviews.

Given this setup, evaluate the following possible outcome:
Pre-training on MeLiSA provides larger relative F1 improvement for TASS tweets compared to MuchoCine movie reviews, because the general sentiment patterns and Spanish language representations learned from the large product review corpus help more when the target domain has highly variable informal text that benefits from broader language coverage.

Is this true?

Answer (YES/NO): YES